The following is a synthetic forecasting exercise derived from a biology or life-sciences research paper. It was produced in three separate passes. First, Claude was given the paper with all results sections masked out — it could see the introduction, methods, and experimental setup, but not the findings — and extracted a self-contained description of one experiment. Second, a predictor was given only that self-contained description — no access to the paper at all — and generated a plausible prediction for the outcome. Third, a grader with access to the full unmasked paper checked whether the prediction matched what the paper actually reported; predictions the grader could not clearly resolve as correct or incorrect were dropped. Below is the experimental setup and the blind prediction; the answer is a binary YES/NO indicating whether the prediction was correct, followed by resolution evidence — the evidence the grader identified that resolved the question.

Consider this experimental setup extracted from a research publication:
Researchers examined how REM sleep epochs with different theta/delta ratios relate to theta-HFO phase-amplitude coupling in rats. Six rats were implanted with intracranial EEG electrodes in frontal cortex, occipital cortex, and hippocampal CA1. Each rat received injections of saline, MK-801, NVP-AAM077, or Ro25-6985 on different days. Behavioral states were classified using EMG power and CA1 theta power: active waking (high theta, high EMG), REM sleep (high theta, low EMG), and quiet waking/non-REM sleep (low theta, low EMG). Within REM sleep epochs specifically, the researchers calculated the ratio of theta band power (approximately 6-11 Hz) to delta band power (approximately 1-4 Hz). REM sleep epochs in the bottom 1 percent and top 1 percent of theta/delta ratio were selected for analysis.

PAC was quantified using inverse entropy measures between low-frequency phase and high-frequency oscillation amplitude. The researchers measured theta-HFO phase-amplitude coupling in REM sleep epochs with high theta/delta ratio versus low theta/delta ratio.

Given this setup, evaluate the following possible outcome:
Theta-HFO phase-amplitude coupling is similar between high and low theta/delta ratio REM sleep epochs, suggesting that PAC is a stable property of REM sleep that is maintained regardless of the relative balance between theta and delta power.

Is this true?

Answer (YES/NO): NO